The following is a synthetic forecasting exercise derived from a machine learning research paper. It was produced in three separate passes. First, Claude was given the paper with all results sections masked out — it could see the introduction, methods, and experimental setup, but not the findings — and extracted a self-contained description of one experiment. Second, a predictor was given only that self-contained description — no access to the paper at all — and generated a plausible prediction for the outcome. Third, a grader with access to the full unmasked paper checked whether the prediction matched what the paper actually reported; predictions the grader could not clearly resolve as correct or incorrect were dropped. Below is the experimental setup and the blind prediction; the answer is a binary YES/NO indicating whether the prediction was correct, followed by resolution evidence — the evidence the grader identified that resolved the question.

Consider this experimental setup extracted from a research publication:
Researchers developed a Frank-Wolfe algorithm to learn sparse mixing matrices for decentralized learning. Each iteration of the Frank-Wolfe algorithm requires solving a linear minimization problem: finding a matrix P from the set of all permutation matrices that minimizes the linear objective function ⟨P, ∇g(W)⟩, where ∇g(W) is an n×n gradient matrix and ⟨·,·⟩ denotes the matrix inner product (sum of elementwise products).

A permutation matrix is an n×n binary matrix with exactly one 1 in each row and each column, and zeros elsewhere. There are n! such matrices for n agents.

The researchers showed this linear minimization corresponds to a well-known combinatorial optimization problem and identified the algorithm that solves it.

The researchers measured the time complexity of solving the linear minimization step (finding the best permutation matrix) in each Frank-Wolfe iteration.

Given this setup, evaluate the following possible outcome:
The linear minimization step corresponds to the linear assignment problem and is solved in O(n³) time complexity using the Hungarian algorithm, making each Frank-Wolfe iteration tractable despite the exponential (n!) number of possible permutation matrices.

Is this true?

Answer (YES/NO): YES